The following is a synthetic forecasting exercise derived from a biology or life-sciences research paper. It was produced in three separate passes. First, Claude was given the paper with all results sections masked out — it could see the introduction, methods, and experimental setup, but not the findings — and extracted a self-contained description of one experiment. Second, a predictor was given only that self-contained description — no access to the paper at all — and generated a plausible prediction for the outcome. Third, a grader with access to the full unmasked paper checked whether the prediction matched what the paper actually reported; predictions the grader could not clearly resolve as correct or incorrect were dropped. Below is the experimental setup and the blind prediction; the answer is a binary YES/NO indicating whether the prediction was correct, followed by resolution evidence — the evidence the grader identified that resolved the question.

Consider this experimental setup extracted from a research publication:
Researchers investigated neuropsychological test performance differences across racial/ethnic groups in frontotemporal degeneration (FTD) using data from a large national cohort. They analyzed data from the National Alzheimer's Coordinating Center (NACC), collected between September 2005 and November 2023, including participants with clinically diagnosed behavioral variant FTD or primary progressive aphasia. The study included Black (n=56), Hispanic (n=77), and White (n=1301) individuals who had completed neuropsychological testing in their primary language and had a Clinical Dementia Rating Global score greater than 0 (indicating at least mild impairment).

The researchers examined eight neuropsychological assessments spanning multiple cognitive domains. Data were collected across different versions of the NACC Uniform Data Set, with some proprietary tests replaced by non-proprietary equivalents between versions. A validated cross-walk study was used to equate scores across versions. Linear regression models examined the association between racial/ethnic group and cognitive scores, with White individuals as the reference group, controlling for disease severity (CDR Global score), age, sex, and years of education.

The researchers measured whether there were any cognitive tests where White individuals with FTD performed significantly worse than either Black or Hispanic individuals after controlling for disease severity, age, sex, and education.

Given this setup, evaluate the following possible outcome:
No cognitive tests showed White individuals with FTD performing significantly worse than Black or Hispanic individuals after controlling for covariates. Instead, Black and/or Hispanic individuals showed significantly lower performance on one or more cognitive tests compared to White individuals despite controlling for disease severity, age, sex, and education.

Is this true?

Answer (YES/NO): YES